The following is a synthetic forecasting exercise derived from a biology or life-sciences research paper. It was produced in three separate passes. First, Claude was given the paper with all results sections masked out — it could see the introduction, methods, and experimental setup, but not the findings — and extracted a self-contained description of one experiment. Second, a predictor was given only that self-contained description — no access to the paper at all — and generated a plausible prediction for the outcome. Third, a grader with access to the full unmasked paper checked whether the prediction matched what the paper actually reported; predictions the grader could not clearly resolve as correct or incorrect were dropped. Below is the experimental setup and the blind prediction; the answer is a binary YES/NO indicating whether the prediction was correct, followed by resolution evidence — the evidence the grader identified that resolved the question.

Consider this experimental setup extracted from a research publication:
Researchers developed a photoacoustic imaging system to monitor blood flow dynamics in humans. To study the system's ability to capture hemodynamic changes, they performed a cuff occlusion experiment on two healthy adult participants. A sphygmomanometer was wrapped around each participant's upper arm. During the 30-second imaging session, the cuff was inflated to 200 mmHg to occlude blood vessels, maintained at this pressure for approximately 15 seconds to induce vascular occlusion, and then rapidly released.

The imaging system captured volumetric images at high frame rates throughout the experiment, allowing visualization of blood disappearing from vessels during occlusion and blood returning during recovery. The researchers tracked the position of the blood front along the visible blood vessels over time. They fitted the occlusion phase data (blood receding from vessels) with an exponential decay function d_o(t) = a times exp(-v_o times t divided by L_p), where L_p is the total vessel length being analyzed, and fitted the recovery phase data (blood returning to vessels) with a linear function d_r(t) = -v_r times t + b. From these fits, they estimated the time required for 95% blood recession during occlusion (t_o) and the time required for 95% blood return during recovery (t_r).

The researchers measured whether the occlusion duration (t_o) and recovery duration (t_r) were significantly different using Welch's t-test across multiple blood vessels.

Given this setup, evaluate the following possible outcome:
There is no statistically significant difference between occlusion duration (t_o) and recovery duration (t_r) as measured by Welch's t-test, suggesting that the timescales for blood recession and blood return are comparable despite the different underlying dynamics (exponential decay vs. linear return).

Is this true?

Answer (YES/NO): NO